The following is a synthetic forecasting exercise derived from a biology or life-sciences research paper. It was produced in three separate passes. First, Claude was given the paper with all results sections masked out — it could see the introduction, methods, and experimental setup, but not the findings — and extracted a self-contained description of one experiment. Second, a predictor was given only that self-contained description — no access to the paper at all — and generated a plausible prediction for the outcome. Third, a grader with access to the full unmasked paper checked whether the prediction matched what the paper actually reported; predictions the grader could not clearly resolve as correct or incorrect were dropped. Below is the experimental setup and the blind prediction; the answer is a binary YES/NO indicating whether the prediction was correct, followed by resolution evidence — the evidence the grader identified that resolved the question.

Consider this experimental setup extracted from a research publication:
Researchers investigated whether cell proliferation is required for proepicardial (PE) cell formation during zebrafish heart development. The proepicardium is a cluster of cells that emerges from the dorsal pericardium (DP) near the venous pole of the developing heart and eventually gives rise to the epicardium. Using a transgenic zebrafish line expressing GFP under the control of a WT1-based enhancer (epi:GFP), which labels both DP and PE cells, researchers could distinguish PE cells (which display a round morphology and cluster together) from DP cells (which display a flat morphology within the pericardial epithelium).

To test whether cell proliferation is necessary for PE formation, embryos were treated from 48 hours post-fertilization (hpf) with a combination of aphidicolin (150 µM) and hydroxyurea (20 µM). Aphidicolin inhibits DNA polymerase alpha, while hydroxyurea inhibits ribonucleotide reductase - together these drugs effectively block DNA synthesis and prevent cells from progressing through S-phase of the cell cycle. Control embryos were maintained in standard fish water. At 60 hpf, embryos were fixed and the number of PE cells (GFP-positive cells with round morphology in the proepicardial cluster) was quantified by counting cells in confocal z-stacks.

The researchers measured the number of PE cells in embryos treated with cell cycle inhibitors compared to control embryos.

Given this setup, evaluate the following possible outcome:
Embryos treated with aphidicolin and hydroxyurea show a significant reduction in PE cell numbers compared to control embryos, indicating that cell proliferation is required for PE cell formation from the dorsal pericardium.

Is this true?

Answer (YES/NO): YES